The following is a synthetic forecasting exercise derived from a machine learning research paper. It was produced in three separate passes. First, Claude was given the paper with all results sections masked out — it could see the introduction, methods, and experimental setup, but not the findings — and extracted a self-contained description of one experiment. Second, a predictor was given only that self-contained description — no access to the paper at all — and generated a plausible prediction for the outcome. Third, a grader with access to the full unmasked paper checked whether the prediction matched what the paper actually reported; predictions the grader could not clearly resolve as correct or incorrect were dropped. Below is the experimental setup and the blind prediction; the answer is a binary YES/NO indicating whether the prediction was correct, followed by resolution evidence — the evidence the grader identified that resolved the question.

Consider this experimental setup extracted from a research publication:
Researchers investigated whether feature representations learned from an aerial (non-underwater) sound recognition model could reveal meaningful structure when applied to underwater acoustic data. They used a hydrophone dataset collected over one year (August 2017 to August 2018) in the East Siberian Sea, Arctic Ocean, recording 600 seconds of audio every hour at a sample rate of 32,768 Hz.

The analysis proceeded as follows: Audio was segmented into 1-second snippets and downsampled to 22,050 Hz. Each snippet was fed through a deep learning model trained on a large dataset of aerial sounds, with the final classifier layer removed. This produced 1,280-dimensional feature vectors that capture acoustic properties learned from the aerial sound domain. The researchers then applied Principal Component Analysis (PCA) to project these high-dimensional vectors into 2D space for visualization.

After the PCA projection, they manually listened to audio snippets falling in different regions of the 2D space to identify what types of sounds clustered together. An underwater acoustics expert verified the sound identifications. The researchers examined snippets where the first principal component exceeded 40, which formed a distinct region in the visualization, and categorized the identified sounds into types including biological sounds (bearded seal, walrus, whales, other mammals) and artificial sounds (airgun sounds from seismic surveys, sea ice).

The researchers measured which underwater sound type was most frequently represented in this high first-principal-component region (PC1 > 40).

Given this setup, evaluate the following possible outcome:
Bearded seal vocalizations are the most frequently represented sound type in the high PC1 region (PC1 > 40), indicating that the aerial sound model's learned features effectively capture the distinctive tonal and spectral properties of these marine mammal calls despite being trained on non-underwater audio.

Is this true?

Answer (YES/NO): YES